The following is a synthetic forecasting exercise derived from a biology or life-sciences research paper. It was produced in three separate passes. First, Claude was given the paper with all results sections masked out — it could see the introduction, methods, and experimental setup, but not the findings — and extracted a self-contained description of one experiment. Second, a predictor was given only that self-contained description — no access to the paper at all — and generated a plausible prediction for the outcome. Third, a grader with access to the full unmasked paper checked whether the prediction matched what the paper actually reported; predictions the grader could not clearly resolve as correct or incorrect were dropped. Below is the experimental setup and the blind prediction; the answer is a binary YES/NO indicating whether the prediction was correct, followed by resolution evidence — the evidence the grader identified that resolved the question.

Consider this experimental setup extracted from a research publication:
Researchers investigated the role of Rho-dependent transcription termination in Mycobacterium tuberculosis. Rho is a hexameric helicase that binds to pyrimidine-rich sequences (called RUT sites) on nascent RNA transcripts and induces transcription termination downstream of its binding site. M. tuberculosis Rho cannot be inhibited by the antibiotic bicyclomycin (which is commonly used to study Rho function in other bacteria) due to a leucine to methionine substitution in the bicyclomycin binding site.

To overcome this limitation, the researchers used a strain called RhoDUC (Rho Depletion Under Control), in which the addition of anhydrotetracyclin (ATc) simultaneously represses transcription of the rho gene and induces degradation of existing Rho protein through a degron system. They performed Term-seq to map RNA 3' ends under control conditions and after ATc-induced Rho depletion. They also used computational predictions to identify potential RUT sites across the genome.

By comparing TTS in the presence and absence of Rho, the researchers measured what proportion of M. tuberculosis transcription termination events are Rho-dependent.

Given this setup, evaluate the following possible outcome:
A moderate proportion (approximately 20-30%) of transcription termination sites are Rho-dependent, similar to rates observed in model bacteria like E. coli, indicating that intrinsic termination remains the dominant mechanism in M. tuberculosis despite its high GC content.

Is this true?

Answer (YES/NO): NO